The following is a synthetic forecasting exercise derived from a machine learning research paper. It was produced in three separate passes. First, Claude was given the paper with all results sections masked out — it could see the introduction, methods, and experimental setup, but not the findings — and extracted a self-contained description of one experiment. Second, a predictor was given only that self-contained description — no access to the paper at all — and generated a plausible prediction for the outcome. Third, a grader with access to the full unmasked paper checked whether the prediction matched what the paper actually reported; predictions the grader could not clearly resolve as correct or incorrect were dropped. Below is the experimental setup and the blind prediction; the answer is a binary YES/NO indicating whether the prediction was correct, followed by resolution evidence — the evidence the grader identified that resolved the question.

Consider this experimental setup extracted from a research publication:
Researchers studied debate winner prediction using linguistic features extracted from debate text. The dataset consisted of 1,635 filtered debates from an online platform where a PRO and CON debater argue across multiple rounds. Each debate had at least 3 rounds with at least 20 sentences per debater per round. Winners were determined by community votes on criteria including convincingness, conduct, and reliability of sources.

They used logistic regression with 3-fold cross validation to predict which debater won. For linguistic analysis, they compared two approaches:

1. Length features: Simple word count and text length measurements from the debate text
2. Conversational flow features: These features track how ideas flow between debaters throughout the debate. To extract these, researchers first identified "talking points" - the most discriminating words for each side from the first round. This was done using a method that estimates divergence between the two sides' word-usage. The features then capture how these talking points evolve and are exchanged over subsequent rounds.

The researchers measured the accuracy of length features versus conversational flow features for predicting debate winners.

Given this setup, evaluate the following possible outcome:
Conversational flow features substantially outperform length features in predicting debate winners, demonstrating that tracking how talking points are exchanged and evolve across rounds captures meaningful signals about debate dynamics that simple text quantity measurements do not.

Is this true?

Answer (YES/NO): NO